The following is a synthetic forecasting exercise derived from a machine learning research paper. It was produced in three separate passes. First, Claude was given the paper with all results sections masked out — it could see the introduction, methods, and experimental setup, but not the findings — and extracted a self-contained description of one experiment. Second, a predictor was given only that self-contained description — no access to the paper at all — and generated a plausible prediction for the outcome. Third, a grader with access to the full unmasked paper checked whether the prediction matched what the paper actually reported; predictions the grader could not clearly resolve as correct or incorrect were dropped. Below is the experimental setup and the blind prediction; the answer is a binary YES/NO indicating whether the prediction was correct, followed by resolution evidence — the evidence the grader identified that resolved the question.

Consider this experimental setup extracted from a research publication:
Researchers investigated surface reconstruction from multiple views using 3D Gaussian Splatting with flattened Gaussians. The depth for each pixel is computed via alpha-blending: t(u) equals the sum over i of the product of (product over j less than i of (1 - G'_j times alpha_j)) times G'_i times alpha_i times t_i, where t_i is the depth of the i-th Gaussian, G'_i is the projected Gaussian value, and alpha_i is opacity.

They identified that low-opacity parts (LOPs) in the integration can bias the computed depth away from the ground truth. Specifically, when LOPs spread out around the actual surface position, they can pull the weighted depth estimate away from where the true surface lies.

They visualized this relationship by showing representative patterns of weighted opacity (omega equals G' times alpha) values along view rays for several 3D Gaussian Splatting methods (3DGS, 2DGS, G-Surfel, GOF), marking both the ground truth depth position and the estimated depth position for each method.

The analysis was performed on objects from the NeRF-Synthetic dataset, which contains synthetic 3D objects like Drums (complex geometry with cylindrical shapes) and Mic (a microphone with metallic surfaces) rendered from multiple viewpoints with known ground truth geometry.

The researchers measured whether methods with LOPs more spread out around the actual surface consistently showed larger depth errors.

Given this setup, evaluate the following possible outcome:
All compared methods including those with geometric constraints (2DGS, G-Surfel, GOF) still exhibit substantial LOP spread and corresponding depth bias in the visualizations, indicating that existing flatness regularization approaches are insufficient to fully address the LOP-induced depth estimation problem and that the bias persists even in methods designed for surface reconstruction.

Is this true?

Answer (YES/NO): YES